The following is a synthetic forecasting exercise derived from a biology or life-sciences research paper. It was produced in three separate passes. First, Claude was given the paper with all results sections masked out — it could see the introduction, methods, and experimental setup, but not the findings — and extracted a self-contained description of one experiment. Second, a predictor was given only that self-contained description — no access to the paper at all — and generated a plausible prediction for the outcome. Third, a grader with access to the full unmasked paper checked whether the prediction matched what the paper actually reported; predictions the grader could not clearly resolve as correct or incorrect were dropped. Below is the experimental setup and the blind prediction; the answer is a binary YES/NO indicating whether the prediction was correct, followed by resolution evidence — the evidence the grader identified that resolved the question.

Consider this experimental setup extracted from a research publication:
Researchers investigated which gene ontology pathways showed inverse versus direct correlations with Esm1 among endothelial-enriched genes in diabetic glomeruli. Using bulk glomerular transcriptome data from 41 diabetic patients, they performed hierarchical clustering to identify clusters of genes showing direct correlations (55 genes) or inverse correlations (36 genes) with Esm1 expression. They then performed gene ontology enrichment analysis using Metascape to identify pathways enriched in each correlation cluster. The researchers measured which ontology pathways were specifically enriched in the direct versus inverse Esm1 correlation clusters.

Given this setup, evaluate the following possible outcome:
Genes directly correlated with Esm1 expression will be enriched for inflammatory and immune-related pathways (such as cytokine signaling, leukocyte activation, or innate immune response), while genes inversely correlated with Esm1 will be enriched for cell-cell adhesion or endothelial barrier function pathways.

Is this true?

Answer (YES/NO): NO